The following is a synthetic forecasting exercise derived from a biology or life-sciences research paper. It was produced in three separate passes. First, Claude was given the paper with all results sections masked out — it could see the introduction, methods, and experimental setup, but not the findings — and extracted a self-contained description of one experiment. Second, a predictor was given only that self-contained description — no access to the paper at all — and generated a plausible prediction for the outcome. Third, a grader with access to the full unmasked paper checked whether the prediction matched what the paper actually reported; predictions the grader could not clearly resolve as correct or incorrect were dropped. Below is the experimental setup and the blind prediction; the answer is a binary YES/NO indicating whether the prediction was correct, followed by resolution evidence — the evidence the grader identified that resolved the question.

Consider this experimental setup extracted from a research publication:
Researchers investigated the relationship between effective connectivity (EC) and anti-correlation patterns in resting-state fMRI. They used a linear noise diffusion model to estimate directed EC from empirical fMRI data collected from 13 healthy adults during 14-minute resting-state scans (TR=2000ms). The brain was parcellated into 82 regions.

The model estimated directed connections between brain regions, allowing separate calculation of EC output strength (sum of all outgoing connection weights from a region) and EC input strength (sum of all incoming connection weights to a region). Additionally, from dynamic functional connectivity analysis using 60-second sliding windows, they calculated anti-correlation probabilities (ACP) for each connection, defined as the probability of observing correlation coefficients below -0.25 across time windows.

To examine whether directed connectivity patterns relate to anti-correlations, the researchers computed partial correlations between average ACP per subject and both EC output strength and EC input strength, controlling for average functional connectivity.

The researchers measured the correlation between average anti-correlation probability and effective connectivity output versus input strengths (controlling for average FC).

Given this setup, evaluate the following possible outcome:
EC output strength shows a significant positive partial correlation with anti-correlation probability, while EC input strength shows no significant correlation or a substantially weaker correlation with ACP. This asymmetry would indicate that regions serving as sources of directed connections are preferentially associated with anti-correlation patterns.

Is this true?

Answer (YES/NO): NO